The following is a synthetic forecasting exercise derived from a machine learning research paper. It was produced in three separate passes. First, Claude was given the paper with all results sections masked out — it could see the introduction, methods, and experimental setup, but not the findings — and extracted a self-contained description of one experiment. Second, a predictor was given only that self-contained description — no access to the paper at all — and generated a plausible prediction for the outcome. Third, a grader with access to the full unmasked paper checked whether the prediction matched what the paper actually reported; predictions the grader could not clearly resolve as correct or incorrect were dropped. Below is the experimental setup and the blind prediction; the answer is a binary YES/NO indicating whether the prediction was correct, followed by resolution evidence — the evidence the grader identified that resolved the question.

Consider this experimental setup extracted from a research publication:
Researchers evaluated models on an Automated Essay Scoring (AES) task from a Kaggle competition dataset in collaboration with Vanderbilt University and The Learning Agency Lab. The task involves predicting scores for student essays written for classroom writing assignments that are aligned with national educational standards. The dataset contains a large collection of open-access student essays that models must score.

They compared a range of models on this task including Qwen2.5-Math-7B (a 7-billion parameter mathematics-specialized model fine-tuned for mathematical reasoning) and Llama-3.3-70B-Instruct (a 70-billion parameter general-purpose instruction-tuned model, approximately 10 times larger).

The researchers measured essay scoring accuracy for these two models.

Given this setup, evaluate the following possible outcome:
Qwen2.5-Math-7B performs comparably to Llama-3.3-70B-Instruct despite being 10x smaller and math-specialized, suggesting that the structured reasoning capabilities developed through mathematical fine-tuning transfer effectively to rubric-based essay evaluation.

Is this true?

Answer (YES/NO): NO